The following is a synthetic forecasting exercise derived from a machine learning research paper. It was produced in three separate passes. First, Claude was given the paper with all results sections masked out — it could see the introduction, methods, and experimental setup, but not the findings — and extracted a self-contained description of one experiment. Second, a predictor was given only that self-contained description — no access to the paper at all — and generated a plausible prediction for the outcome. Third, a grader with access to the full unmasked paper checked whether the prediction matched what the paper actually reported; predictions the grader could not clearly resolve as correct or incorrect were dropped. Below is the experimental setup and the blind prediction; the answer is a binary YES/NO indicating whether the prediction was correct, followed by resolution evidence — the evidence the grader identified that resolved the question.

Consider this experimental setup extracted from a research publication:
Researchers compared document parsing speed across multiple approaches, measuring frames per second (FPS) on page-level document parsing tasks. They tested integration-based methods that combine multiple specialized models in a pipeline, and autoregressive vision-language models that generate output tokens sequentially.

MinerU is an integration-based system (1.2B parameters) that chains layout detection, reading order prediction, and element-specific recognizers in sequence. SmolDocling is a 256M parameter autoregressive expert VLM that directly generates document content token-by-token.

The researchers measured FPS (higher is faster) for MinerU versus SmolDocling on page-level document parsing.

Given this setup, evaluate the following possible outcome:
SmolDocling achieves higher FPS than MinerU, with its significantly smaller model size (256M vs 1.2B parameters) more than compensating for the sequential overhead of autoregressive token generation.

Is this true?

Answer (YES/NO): NO